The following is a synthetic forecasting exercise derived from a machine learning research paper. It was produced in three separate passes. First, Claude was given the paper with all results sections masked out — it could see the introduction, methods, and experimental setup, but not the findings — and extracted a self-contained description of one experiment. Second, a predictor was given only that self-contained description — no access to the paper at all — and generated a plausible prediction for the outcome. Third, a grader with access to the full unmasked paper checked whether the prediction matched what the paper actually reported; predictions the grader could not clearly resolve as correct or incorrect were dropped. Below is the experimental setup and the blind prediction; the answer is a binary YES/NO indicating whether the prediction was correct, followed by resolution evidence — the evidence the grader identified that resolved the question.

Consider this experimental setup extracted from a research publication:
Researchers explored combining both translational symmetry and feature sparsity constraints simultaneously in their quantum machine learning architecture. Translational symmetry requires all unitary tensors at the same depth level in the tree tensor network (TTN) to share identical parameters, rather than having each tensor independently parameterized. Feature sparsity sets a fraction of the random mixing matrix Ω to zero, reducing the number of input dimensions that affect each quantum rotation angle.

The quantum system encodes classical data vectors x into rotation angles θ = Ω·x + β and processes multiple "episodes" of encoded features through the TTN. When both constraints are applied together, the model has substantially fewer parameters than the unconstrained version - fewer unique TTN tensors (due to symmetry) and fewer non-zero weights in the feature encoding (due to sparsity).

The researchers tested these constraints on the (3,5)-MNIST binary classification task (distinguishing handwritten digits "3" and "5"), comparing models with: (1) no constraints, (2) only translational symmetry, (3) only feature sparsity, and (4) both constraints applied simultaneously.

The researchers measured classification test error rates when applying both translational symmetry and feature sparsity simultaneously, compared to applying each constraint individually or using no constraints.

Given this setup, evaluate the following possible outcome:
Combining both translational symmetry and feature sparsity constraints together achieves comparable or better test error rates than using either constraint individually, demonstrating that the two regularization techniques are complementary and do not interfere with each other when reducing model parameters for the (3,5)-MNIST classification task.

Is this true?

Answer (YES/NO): YES